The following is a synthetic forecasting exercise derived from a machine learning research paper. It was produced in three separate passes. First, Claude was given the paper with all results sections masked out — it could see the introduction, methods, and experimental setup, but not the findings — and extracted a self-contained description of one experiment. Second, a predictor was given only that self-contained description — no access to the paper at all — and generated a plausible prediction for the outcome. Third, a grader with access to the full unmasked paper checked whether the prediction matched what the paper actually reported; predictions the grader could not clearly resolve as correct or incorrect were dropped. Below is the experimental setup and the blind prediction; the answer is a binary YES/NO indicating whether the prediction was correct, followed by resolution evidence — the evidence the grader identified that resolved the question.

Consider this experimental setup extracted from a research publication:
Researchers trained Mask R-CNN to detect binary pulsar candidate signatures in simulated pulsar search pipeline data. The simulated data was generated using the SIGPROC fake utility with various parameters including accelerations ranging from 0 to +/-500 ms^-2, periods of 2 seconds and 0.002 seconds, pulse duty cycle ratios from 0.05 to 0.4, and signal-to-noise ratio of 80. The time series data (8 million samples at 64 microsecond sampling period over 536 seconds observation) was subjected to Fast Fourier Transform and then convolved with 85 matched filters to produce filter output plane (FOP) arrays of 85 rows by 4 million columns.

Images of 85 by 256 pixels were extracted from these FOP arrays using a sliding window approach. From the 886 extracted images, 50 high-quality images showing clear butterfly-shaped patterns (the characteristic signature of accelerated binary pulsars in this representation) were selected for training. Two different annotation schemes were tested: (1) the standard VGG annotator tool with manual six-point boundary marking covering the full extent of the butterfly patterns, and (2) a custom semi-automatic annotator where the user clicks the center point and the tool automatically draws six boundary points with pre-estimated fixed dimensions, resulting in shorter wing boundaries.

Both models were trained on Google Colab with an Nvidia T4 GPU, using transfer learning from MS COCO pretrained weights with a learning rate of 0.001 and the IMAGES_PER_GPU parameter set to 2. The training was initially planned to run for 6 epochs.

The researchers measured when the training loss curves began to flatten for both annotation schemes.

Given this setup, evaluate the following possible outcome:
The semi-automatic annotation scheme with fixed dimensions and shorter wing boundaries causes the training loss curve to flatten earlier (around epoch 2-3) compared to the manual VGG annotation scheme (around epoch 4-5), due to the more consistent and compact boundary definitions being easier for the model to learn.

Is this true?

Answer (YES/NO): NO